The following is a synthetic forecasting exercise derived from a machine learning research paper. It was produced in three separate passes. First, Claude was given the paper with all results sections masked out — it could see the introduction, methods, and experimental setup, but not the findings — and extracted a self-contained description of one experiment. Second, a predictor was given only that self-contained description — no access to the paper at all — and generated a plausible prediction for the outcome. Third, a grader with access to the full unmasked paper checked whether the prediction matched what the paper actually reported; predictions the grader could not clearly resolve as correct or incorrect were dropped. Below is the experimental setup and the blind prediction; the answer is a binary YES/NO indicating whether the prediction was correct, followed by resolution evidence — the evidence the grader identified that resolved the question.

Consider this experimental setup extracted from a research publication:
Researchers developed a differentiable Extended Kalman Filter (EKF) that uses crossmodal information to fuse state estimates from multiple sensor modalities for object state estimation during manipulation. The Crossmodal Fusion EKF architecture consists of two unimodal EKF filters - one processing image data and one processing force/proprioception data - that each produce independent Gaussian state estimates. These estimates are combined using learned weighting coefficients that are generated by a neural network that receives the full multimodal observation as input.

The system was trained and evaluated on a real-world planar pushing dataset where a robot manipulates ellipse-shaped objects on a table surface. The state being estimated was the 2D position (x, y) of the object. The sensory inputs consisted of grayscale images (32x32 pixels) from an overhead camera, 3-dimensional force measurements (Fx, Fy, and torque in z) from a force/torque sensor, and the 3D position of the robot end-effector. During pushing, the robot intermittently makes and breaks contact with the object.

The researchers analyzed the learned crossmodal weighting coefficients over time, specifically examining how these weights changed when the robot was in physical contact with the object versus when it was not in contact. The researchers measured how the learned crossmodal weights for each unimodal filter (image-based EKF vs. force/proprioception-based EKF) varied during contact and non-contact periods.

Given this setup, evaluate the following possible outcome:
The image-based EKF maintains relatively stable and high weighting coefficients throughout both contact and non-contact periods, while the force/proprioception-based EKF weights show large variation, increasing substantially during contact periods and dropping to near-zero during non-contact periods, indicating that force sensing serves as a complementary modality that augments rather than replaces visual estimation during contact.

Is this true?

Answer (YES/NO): NO